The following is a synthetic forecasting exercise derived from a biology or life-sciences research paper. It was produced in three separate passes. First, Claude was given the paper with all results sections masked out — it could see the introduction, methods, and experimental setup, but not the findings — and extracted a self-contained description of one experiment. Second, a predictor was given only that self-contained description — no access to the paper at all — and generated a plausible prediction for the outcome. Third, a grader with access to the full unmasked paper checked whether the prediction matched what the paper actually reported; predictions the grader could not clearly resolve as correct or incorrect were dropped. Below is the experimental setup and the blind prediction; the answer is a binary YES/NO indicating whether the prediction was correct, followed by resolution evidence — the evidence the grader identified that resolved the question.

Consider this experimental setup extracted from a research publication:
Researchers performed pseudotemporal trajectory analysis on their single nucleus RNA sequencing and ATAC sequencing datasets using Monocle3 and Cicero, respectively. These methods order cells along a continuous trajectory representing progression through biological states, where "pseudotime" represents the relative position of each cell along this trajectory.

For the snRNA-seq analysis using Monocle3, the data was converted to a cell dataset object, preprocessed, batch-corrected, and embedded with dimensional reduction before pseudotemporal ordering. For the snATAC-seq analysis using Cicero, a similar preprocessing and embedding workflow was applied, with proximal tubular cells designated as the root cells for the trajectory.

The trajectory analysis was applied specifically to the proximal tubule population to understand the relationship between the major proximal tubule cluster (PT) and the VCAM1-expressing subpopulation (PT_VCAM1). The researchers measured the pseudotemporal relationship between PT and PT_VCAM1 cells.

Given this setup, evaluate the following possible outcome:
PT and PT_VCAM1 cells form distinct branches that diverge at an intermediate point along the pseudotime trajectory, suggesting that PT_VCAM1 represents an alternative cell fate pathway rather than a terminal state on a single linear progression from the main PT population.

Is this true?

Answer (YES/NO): NO